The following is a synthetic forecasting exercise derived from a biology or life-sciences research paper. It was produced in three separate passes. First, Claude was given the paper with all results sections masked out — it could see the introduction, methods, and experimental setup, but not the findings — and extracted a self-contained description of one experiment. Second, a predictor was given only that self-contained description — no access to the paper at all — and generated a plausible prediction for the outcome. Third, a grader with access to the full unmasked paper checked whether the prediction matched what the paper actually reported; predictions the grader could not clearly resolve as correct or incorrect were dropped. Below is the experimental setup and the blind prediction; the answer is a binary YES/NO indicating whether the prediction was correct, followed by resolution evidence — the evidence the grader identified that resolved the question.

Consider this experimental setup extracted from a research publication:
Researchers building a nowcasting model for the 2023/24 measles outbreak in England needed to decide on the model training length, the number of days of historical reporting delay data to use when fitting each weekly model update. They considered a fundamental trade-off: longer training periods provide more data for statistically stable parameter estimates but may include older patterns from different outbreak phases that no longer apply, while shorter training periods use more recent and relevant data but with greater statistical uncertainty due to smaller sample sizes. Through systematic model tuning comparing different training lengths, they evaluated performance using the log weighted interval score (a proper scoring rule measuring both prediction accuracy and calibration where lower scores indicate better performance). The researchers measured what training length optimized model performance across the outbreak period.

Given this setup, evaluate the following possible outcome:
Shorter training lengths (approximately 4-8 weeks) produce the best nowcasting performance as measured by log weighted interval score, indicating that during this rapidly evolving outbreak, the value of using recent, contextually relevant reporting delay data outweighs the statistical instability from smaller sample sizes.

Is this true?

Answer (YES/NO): NO